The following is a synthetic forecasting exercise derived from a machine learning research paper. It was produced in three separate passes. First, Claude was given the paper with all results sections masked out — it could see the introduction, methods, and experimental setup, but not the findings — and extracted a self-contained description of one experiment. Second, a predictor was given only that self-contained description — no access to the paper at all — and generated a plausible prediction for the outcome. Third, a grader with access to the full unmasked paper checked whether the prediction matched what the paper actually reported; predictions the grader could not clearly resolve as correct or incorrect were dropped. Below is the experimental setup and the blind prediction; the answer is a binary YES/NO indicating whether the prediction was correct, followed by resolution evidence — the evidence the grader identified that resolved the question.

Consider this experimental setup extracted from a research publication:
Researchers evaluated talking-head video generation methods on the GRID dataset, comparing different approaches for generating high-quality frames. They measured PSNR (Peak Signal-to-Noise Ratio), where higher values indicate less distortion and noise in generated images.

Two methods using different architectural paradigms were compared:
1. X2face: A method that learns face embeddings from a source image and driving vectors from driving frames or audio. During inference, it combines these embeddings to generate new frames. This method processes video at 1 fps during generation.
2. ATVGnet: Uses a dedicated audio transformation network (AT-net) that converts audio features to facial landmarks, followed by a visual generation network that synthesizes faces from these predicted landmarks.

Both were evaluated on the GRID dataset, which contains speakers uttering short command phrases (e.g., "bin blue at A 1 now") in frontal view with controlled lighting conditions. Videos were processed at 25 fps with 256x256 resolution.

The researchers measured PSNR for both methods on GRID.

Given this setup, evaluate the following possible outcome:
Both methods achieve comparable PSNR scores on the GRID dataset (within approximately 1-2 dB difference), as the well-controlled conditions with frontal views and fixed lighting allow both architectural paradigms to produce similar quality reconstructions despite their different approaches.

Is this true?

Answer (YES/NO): NO